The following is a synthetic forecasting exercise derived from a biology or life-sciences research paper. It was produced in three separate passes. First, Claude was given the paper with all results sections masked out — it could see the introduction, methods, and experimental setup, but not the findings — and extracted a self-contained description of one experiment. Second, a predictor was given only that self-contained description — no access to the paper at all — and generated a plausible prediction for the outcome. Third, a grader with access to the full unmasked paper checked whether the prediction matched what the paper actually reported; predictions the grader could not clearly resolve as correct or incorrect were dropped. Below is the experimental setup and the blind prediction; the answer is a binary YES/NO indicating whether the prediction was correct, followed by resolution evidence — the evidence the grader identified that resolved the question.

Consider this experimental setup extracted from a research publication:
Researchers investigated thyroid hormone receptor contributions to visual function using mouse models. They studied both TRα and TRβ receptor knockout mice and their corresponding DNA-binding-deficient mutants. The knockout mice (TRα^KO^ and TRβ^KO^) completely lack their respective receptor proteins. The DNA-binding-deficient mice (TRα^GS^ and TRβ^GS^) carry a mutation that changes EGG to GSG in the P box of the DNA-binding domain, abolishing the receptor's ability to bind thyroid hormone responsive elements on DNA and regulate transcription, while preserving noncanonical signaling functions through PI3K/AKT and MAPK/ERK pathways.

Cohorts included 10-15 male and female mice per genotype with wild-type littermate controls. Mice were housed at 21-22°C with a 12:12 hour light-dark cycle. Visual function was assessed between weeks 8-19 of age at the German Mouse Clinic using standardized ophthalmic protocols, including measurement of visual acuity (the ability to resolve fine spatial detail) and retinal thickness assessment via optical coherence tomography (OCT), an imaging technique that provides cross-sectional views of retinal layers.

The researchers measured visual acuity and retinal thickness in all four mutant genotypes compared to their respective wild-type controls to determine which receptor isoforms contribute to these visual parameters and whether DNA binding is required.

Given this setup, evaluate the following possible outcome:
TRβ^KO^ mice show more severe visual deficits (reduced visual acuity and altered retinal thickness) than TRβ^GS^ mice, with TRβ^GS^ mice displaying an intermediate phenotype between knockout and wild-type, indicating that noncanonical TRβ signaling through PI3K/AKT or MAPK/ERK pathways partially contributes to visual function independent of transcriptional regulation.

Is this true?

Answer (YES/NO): NO